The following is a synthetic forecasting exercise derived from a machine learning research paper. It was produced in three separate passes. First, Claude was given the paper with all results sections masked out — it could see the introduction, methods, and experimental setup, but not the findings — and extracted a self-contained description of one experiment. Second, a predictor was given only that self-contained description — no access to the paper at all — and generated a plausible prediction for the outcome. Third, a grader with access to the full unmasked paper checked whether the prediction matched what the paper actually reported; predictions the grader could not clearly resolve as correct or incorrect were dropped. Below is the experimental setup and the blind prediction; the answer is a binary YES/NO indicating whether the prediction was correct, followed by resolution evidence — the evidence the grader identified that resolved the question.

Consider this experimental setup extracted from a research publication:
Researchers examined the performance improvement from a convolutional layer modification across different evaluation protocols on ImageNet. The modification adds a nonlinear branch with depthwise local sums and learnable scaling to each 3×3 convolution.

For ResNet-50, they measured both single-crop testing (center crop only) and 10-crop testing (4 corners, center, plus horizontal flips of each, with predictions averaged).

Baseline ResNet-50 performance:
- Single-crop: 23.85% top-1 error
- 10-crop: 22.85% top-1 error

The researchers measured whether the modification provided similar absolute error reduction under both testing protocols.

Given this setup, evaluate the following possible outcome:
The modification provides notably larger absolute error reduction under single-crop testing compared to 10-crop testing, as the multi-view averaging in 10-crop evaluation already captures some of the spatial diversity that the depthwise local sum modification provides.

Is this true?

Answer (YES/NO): NO